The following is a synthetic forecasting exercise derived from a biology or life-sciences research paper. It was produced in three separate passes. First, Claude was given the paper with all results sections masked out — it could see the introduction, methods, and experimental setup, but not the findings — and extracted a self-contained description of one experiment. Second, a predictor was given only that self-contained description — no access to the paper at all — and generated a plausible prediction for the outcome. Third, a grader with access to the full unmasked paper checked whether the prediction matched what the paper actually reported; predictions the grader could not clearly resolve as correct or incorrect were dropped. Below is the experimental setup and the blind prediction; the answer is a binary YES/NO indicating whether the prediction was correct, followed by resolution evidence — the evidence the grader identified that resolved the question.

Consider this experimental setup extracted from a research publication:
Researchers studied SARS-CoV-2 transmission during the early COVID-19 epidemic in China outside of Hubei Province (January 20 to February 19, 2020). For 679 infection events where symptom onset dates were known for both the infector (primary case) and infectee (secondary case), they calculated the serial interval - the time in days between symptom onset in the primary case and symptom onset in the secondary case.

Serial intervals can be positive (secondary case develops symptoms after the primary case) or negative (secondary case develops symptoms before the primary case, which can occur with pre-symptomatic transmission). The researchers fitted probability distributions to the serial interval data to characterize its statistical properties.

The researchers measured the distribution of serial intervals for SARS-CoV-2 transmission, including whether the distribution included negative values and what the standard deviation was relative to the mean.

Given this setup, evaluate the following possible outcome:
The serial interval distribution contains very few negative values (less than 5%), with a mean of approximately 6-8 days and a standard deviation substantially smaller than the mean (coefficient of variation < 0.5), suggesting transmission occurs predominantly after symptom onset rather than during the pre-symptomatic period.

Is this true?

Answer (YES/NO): NO